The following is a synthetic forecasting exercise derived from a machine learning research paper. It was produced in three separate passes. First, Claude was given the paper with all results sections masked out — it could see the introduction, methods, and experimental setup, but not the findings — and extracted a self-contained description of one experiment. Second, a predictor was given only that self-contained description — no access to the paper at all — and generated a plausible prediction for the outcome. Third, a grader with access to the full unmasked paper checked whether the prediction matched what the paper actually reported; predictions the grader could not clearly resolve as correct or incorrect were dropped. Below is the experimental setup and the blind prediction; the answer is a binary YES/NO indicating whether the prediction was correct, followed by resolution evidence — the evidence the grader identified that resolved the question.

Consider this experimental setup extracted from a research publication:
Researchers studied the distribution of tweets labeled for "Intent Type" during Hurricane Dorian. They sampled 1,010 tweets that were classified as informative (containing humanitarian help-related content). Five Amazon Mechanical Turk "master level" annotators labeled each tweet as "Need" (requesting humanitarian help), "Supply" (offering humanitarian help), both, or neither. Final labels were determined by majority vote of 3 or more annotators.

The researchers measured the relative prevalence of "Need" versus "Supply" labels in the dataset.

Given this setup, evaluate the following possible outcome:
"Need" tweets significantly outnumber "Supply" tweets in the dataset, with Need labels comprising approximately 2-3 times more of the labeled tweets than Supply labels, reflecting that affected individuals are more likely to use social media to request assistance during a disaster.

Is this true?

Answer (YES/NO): NO